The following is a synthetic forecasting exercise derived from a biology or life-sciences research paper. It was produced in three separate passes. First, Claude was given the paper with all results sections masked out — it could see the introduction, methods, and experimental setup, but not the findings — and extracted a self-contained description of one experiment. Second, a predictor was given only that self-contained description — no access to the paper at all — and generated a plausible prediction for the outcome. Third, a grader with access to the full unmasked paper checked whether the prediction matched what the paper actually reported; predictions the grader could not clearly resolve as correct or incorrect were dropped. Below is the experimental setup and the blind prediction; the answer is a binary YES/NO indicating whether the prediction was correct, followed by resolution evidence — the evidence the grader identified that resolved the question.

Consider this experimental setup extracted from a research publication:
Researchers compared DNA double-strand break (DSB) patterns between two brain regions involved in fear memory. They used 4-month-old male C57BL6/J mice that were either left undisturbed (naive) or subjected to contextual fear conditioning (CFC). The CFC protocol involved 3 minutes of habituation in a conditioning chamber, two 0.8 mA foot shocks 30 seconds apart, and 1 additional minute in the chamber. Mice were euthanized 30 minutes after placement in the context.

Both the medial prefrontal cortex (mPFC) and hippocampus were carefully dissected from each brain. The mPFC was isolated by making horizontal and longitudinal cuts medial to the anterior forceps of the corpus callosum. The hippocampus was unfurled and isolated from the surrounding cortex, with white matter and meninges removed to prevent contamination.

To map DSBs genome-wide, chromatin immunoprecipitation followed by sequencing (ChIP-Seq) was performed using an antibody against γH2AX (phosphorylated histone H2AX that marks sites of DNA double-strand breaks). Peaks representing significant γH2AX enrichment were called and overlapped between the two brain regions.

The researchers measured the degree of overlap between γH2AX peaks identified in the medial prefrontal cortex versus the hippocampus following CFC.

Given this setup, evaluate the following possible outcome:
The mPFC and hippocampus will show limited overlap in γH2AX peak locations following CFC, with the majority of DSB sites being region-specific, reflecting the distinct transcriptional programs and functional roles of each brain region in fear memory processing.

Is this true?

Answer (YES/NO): NO